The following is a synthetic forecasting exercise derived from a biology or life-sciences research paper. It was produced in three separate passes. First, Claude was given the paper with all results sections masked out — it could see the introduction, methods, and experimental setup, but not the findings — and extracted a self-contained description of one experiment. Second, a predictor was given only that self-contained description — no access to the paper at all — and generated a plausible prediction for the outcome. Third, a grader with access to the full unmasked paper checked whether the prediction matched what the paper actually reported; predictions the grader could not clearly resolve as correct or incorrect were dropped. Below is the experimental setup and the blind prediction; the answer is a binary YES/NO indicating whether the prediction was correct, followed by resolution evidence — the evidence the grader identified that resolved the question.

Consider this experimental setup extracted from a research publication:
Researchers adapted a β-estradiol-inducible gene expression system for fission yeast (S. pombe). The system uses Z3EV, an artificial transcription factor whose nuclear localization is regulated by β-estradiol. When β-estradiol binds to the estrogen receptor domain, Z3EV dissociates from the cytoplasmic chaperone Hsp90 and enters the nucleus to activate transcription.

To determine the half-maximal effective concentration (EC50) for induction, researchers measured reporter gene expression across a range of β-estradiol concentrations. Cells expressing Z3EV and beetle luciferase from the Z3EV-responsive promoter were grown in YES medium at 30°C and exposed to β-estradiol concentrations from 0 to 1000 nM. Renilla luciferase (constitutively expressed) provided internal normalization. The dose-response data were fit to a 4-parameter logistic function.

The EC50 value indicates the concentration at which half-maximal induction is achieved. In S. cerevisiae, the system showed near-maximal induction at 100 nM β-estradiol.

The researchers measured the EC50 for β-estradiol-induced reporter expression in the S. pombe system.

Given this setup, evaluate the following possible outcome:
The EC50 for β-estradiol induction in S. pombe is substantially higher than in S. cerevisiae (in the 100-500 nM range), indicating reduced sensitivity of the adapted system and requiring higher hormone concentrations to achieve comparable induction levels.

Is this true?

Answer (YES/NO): NO